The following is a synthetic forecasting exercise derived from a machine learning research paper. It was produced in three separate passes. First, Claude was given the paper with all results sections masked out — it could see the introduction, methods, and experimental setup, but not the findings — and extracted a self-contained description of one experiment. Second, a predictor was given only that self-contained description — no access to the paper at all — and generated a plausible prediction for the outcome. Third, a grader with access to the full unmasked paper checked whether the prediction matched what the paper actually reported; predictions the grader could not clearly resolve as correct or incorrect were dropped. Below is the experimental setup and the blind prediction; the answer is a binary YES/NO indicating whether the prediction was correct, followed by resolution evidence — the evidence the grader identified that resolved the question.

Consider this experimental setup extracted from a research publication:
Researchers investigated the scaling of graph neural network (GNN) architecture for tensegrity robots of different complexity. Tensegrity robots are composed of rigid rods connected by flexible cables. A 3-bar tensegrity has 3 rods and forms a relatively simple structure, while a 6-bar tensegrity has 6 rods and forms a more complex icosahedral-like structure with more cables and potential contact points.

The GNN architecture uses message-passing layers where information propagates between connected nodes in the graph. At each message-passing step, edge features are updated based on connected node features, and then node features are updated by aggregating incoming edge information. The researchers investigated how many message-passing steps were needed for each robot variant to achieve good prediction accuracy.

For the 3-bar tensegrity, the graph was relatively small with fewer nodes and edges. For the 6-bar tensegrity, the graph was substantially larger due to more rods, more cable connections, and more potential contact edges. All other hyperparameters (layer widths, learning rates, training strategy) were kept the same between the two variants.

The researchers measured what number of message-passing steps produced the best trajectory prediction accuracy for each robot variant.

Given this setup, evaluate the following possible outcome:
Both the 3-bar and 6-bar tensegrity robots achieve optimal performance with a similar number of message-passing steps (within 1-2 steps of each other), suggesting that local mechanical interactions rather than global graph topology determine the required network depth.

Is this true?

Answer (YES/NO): NO